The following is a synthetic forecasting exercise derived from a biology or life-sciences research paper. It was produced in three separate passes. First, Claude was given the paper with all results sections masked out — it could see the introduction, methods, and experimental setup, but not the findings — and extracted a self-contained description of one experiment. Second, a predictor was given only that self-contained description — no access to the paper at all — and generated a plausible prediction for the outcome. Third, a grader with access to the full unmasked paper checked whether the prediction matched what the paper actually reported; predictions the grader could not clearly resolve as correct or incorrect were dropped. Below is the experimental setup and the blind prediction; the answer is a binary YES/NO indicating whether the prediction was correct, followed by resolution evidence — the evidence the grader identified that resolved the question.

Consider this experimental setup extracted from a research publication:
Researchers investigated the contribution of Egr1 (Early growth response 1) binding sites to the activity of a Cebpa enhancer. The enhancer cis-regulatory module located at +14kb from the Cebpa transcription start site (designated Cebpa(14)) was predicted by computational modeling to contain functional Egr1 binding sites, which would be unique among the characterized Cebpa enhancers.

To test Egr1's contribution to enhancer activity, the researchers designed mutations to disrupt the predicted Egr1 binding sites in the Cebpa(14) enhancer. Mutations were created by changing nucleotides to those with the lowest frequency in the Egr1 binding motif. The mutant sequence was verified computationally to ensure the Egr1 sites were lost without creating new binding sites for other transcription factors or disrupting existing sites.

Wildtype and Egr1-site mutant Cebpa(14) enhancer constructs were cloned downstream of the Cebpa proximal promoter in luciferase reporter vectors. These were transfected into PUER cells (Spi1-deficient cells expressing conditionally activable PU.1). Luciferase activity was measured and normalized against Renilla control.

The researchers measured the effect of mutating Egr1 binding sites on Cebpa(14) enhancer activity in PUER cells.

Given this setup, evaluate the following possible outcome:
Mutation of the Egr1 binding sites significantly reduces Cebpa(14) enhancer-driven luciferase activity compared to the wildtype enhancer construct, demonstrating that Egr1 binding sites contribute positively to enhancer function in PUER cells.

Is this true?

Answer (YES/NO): YES